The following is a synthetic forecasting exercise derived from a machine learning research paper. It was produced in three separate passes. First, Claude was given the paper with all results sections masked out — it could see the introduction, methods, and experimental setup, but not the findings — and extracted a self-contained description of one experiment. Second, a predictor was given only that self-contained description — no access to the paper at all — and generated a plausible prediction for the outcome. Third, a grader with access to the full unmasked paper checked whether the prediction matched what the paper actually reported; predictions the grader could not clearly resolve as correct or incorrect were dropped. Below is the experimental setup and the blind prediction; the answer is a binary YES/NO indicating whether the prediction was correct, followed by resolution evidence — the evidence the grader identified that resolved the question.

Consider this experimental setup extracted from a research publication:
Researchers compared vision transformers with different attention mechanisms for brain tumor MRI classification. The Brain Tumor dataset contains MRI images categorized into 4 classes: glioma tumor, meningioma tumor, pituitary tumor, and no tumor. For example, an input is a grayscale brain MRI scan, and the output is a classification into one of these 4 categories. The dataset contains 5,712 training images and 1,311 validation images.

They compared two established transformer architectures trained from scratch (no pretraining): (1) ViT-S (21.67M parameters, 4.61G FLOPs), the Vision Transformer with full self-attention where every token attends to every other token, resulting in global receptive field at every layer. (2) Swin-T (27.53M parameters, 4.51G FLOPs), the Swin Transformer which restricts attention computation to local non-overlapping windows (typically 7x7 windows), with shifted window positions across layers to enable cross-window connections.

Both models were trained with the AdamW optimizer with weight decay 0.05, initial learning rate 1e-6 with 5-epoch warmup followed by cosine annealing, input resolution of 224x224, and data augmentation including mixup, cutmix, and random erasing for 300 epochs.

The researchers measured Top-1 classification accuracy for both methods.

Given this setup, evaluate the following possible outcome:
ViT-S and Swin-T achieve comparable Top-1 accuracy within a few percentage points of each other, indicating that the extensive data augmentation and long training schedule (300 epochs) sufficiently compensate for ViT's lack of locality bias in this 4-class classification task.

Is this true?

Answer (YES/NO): NO